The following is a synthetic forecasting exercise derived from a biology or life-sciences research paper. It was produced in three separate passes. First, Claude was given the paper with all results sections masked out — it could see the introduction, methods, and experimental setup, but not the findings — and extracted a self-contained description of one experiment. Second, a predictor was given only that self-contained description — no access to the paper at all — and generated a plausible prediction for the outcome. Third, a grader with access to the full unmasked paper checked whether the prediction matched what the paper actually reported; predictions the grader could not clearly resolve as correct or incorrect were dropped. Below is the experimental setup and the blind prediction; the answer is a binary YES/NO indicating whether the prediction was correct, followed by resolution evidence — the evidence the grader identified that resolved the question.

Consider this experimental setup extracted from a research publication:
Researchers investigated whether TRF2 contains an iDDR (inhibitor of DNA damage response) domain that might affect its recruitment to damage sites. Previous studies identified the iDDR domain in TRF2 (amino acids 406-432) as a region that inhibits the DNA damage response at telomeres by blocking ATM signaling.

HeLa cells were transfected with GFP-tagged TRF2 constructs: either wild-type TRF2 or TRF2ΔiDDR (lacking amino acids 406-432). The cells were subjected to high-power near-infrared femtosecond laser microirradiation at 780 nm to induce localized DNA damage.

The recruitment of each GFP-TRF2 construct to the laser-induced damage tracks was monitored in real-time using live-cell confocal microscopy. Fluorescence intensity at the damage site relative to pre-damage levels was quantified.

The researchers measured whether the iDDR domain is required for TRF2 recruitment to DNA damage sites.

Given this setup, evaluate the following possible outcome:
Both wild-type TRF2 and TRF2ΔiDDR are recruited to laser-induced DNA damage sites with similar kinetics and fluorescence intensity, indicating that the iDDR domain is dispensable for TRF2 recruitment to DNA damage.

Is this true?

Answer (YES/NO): NO